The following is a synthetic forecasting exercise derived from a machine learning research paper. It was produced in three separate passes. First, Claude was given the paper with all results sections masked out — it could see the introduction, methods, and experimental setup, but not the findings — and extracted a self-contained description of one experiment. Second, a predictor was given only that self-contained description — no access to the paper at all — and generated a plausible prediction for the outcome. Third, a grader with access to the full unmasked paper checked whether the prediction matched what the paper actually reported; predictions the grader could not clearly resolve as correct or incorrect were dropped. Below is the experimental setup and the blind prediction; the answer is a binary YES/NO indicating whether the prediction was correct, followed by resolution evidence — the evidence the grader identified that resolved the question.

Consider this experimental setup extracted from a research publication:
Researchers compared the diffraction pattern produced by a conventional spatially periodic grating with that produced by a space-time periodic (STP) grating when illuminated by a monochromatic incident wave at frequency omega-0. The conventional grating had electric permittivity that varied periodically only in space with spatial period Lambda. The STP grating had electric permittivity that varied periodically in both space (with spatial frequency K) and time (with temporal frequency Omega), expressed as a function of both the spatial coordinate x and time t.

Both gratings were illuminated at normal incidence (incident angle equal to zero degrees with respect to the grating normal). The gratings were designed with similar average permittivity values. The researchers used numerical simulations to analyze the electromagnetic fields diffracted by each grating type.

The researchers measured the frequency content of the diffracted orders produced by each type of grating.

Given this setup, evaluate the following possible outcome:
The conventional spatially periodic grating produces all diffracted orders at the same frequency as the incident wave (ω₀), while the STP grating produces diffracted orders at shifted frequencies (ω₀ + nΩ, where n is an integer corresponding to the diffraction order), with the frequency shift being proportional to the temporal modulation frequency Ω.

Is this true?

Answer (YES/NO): YES